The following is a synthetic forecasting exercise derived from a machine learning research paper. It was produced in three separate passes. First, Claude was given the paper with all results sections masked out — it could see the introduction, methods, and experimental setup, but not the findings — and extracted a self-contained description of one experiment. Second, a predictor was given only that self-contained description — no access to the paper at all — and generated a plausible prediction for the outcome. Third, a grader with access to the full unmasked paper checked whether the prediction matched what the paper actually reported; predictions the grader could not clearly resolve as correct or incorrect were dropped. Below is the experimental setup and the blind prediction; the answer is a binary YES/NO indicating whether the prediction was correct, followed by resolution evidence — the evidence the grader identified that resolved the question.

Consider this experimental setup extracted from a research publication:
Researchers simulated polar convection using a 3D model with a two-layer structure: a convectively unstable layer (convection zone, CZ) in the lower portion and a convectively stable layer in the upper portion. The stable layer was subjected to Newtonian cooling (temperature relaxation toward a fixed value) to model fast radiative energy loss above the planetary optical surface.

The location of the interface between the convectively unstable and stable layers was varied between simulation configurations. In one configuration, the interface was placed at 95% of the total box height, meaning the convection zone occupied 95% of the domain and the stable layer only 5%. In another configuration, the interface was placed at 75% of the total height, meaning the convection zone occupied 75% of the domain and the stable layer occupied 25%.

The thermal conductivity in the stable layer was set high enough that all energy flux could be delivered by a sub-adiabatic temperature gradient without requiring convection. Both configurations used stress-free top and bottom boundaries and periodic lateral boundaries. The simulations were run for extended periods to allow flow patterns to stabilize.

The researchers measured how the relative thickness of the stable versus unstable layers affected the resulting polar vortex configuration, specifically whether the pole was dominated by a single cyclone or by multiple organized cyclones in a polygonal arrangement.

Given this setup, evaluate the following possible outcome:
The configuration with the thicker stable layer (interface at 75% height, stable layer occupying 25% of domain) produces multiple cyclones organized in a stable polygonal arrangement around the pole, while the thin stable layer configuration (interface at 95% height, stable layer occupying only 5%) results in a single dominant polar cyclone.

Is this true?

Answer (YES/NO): NO